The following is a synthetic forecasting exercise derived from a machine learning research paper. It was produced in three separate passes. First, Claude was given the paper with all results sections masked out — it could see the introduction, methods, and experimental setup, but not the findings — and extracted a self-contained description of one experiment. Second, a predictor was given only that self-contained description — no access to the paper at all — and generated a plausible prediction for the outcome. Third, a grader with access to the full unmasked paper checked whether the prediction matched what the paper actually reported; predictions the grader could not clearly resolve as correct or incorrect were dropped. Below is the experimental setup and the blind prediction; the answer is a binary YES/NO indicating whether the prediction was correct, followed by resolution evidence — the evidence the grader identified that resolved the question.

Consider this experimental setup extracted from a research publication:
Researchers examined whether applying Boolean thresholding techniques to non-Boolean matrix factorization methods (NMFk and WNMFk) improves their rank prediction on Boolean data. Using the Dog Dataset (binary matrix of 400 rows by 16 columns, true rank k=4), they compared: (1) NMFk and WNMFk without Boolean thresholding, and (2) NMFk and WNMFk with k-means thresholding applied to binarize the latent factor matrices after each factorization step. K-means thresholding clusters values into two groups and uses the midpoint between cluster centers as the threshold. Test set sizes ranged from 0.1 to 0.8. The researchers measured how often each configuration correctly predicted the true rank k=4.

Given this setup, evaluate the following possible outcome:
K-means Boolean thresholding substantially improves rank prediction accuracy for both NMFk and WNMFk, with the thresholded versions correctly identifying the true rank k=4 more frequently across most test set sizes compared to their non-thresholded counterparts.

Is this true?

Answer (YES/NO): NO